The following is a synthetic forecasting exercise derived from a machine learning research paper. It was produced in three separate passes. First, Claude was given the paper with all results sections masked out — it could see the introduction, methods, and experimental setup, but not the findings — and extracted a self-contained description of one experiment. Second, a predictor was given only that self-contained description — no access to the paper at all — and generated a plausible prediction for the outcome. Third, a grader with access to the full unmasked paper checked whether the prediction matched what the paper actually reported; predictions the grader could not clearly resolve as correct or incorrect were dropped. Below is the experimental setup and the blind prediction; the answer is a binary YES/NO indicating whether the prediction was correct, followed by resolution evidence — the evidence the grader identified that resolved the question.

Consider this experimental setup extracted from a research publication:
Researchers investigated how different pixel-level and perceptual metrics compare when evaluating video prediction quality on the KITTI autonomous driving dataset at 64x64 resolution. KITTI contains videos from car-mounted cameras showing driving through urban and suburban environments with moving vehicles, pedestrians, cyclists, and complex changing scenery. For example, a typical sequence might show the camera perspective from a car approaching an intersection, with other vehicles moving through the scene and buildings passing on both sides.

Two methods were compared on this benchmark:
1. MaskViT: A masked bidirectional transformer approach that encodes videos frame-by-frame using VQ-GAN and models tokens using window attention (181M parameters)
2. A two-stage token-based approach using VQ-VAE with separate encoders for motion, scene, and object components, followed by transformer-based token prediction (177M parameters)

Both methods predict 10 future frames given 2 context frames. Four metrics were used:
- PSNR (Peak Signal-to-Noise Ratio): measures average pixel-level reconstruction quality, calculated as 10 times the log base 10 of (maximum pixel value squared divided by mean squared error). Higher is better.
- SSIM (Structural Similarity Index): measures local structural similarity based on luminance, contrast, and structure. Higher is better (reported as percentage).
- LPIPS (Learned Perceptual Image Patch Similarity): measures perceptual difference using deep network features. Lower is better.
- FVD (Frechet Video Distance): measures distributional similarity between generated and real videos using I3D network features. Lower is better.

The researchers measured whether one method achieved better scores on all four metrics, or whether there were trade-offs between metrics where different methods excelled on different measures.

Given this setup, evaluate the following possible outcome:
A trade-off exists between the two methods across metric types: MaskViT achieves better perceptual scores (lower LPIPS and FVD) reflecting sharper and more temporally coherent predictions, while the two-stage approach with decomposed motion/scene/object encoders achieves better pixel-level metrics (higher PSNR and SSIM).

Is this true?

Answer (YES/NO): NO